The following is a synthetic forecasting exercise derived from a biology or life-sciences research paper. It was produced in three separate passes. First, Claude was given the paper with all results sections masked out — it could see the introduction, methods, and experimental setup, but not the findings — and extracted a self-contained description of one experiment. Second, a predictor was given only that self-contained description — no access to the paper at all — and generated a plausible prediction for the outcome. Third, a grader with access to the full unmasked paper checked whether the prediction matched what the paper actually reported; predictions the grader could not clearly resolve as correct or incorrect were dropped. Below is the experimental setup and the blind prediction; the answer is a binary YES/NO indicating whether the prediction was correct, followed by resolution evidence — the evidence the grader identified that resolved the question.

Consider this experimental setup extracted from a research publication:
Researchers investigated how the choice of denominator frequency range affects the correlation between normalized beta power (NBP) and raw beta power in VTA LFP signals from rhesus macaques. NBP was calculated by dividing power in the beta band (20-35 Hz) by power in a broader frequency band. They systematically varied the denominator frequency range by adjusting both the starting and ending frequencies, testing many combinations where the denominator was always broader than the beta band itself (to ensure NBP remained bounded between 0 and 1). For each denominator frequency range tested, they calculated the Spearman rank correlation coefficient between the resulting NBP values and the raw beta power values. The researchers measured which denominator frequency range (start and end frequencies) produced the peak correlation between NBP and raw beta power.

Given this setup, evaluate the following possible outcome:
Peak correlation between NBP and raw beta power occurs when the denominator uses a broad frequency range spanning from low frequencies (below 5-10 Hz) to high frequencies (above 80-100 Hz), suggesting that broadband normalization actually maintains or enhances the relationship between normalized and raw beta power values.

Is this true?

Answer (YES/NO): NO